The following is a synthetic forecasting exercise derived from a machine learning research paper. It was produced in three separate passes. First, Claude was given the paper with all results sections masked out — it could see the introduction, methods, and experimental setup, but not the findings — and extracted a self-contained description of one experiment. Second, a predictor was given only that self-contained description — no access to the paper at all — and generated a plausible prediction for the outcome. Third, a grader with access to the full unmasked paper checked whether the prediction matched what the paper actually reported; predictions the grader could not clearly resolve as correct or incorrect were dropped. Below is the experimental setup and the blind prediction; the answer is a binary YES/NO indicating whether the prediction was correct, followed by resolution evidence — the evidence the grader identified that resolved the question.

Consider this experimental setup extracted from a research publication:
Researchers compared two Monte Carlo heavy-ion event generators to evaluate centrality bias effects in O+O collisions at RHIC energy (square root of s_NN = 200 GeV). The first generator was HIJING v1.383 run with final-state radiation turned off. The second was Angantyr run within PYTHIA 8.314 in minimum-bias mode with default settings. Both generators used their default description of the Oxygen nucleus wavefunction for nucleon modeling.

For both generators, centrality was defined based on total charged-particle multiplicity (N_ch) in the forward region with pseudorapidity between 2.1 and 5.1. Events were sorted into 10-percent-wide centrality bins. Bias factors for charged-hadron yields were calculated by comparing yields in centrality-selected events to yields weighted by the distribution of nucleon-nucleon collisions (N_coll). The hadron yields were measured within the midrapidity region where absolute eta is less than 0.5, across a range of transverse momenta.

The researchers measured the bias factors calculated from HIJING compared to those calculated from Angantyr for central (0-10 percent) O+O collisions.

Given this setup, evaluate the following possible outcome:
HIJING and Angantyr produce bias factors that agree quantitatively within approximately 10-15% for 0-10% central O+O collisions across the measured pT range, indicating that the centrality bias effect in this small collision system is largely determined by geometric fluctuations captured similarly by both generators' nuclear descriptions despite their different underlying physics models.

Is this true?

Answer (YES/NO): NO